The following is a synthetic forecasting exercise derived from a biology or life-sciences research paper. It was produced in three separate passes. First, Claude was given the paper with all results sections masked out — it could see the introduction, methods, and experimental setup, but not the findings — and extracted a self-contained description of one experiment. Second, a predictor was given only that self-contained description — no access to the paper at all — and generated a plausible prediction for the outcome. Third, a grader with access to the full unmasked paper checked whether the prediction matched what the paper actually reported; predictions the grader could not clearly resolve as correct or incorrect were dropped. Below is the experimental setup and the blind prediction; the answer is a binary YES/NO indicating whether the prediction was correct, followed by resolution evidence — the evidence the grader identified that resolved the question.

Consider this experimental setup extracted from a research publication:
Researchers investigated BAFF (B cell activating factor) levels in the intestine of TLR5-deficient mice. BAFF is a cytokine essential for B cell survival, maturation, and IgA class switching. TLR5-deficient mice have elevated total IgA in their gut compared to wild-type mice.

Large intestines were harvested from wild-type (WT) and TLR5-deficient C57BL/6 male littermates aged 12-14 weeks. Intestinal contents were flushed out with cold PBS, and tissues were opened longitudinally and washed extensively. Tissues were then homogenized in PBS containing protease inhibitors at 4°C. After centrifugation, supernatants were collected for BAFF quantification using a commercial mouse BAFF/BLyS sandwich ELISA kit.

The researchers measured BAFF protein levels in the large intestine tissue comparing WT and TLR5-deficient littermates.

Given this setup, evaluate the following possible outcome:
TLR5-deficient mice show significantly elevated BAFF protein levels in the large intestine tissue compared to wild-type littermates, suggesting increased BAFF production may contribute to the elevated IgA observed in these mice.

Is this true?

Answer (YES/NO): YES